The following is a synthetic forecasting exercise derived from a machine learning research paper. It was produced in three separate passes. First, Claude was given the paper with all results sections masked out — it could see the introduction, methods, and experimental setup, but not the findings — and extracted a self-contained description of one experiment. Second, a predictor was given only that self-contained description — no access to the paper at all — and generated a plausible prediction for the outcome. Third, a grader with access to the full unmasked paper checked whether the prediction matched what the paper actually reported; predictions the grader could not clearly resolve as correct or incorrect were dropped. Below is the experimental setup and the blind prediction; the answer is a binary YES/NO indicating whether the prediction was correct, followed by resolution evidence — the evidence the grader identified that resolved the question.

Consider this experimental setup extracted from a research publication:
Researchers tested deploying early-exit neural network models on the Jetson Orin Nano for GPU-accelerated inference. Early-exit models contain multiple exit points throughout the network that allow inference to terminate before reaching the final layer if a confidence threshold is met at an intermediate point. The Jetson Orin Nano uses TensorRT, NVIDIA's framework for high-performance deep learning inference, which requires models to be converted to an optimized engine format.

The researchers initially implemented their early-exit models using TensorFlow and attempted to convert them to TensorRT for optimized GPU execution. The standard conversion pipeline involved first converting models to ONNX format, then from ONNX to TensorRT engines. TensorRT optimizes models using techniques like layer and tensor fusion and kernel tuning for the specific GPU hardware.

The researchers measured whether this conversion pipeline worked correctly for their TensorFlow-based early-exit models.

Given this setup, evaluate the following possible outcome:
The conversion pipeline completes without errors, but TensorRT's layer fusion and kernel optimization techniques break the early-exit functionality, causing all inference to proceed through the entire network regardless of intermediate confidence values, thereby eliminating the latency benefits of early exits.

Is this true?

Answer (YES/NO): NO